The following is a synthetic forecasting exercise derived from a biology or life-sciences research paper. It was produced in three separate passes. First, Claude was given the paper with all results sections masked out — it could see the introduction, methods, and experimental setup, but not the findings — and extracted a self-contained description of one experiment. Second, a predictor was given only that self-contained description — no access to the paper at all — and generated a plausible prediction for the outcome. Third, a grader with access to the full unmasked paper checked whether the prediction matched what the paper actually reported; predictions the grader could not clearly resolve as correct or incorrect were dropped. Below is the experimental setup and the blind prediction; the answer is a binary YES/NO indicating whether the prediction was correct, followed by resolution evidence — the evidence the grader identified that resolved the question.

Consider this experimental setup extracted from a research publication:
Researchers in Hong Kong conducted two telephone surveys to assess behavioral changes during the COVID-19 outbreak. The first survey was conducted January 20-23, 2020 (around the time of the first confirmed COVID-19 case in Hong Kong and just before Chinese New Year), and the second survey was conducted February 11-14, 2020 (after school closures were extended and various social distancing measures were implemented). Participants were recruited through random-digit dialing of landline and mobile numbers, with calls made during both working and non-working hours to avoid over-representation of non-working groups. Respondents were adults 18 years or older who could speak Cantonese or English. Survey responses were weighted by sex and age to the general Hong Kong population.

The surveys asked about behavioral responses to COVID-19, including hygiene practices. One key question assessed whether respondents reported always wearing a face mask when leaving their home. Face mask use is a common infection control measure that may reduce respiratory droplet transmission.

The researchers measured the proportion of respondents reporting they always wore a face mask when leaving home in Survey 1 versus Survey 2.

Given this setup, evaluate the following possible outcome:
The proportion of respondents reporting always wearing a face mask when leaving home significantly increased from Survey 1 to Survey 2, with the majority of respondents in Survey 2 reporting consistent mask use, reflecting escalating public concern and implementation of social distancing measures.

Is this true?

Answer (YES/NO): YES